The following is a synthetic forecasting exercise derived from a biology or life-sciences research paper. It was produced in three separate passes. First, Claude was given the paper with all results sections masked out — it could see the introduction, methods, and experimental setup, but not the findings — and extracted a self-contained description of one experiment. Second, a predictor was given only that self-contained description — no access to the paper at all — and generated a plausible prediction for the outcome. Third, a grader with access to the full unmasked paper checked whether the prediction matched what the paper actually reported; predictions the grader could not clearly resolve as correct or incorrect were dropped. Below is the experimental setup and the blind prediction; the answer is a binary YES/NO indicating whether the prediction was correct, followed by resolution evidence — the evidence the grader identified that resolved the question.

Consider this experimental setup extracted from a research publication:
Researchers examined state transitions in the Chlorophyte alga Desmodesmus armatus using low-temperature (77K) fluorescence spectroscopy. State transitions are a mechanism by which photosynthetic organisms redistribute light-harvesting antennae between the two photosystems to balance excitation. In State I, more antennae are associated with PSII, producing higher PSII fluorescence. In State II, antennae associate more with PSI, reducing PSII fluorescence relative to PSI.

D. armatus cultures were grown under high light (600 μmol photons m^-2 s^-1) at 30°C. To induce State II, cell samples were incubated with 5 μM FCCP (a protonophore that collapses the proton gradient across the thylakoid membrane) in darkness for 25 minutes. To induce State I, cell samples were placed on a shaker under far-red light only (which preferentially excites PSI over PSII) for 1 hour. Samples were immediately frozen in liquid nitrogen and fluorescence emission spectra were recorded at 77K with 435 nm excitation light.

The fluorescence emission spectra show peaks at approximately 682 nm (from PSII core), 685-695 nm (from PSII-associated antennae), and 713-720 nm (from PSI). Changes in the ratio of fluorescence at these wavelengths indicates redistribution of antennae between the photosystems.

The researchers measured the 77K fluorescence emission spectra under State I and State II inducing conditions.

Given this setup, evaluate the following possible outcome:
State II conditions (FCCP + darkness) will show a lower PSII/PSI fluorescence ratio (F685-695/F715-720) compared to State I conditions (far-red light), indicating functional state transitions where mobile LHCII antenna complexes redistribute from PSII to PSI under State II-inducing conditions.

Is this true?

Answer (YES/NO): NO